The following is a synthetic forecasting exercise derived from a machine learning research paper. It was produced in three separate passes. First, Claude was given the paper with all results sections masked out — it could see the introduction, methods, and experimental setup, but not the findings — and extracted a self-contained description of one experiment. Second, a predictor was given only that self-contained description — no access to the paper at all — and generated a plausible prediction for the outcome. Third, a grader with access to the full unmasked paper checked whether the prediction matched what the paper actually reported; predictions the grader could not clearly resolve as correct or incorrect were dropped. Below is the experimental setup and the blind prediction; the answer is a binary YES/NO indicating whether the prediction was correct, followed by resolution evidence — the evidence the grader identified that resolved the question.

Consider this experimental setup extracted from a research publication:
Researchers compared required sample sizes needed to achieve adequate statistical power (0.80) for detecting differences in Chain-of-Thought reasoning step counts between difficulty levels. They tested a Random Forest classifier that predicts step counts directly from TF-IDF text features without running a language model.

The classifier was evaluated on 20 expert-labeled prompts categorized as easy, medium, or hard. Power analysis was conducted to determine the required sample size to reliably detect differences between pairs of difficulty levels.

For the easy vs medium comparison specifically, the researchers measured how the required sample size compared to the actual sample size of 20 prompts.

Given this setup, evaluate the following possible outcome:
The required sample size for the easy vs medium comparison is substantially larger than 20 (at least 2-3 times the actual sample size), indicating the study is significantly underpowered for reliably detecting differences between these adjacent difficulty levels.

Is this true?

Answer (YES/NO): YES